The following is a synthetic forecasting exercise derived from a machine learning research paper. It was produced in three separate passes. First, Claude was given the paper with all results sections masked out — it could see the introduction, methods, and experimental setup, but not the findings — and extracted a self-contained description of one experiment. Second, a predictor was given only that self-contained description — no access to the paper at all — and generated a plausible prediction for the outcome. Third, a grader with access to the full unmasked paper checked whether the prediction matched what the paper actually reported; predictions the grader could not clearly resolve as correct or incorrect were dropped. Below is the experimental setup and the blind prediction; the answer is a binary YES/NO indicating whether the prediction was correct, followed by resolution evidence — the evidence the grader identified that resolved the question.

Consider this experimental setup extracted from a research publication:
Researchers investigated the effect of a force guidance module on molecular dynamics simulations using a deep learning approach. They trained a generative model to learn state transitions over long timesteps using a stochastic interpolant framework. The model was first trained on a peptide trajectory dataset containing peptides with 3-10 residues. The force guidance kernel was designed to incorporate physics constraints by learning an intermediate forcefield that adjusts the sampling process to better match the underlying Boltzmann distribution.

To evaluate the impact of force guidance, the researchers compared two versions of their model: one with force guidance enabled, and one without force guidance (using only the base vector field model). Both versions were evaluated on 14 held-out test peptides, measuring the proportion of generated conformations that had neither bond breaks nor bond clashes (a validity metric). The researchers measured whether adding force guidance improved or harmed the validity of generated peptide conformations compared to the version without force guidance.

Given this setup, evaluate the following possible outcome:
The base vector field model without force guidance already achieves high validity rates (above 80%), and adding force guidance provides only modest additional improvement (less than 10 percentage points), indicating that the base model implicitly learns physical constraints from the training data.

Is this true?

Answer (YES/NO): NO